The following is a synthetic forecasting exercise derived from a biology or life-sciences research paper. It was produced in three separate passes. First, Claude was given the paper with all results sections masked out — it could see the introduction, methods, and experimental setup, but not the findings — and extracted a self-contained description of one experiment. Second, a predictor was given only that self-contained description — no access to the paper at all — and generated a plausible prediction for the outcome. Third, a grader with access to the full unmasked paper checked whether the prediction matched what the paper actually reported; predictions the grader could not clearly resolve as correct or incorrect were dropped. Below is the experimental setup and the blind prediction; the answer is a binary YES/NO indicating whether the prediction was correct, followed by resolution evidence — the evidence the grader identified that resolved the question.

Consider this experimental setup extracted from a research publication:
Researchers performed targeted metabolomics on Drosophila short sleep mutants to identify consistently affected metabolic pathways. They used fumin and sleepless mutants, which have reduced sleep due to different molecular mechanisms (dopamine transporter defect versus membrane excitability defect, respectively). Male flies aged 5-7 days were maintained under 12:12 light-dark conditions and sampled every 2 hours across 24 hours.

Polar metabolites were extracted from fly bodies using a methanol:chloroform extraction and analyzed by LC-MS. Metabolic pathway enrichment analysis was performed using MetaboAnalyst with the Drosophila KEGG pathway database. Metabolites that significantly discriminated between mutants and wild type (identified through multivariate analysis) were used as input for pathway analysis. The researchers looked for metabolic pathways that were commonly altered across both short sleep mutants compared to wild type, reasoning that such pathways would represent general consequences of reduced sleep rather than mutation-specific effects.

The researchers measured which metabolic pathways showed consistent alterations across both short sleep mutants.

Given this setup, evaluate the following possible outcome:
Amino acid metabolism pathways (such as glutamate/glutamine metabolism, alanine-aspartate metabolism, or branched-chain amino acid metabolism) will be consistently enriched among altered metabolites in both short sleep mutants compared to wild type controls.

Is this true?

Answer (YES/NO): YES